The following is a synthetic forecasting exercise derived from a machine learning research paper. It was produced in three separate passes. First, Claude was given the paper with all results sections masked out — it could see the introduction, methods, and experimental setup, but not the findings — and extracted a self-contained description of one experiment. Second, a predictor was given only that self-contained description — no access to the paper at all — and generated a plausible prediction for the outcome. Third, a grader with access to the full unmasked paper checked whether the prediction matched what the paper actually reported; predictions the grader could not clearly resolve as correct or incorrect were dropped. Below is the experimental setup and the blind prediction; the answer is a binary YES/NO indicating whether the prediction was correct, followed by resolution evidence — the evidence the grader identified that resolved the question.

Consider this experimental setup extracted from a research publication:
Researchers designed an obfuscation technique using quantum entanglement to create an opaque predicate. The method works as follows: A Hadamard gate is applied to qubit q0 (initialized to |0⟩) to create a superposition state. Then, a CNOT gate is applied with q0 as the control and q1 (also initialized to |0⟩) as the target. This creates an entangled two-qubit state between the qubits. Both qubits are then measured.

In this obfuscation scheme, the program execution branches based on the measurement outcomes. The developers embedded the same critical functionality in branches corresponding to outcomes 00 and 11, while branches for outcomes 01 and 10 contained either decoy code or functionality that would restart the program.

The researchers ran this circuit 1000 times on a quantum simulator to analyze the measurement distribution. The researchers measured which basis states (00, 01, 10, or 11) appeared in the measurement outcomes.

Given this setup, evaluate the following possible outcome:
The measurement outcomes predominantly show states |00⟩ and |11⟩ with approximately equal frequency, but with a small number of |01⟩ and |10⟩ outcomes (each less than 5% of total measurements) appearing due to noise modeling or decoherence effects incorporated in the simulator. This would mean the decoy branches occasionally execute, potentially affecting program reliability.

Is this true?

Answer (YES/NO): NO